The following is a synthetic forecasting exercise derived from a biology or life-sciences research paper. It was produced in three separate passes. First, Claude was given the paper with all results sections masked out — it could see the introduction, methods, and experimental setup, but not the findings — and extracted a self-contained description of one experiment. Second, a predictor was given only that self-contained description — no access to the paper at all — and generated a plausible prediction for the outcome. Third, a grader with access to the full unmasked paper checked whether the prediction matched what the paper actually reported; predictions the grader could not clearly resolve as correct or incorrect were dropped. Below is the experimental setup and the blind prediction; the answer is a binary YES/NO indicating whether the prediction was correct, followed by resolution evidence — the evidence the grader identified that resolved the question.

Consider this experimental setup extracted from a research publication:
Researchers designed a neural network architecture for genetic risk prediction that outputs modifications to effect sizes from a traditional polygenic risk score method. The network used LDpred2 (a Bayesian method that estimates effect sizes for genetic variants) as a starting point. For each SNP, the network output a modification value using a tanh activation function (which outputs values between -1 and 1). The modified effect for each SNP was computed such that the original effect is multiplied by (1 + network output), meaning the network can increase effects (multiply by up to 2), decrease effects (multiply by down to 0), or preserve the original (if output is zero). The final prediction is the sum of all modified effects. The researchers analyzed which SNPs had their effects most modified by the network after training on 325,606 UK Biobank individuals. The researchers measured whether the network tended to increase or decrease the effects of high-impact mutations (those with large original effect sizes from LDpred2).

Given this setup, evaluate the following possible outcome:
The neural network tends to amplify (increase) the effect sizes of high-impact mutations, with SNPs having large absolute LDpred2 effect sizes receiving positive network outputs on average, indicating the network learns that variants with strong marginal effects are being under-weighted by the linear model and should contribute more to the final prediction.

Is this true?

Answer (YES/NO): YES